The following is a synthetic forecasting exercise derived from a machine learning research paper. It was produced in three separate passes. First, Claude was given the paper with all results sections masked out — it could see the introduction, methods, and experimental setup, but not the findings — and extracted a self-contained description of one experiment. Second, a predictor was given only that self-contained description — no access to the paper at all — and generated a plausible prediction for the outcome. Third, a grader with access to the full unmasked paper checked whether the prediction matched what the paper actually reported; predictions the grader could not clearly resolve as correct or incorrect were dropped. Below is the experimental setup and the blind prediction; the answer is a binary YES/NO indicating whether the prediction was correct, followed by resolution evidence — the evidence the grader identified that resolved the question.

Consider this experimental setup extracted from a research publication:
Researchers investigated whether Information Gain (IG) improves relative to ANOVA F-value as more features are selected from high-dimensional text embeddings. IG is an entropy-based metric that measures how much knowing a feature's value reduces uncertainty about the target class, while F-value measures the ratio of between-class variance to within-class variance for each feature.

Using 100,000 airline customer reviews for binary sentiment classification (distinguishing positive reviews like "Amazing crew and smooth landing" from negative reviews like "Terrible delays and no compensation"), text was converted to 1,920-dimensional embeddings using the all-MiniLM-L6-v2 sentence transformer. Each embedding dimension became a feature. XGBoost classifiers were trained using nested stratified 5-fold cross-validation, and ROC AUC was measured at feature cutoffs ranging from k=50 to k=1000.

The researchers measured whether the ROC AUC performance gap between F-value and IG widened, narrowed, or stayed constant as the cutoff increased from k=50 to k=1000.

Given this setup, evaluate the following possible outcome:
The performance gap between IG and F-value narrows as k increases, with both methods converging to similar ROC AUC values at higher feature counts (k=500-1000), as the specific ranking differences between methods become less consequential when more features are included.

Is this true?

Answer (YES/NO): YES